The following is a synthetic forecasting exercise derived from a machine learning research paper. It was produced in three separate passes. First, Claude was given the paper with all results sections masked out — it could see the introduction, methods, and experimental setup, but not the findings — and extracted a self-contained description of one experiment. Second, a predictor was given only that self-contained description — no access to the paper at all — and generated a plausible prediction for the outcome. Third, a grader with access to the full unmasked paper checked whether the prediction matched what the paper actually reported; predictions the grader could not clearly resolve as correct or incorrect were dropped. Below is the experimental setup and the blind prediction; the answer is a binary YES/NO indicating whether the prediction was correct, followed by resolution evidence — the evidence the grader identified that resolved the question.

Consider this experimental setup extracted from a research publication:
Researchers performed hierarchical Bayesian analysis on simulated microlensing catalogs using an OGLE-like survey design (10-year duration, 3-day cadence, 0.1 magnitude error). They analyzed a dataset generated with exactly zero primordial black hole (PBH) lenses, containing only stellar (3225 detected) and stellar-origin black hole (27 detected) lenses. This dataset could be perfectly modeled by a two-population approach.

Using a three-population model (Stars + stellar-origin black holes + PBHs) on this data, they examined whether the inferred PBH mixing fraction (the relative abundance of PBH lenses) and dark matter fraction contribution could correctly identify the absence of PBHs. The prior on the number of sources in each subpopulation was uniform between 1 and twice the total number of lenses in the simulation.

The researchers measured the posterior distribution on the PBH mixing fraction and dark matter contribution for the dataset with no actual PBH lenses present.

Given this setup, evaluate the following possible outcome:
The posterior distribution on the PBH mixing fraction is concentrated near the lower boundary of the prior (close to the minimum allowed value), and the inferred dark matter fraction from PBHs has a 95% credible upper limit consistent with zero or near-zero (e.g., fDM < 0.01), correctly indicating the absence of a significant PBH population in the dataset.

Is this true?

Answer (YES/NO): NO